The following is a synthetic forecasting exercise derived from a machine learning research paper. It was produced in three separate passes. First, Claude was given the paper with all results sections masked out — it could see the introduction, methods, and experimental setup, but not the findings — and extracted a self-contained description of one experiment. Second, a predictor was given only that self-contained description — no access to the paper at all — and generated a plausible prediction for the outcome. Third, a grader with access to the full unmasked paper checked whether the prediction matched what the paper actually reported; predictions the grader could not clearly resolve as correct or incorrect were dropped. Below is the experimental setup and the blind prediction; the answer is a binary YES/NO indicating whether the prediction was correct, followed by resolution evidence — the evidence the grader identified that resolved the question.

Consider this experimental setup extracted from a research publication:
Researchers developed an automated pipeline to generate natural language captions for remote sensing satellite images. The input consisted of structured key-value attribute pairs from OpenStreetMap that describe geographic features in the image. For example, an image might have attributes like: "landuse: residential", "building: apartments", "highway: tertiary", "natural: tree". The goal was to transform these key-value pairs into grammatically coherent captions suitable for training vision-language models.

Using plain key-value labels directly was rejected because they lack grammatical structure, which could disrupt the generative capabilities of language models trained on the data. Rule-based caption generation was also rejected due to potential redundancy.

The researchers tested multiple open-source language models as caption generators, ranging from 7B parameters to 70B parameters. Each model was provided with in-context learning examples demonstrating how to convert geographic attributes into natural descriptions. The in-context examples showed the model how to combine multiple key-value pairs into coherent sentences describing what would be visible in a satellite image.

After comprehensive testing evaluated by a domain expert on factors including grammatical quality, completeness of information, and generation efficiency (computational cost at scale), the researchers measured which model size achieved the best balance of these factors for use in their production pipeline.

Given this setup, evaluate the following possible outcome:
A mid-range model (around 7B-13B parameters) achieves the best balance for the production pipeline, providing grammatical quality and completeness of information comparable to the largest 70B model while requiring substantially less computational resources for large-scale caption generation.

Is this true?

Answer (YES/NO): NO